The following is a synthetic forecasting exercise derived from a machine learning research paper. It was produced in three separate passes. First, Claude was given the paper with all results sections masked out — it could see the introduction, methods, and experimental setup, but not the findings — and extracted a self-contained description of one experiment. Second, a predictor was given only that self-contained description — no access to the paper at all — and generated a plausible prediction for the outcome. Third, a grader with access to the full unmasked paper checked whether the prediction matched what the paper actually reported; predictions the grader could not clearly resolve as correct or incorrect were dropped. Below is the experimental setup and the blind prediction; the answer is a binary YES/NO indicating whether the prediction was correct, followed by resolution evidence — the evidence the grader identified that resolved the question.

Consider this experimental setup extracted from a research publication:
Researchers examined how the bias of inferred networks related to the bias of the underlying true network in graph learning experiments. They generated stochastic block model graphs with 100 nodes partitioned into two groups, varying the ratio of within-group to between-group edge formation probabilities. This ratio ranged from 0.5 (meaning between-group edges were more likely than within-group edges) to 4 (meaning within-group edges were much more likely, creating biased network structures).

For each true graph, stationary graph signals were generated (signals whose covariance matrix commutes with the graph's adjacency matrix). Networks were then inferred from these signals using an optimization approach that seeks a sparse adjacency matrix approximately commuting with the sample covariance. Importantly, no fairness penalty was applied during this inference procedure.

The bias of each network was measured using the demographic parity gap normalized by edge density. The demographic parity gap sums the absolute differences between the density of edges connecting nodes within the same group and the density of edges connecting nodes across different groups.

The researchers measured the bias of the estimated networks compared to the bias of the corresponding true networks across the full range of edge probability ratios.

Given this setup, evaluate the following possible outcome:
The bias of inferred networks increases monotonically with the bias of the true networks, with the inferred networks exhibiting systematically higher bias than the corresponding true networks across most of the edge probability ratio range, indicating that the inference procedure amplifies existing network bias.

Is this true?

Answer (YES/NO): NO